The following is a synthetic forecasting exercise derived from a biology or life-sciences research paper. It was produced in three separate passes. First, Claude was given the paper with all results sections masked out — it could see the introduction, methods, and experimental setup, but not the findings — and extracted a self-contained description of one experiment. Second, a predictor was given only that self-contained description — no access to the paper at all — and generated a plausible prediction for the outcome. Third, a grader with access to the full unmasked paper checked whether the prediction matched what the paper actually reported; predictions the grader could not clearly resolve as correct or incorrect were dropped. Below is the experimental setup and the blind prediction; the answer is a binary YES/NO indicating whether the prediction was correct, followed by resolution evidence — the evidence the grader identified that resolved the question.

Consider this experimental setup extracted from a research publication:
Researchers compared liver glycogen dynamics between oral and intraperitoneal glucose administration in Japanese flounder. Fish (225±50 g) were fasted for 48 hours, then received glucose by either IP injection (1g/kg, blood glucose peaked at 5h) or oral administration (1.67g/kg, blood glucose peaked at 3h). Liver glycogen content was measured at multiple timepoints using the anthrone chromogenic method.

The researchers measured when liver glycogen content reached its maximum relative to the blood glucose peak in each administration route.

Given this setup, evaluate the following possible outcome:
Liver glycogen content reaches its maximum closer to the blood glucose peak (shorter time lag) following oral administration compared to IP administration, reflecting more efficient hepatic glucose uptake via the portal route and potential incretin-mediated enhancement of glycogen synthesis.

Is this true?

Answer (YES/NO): YES